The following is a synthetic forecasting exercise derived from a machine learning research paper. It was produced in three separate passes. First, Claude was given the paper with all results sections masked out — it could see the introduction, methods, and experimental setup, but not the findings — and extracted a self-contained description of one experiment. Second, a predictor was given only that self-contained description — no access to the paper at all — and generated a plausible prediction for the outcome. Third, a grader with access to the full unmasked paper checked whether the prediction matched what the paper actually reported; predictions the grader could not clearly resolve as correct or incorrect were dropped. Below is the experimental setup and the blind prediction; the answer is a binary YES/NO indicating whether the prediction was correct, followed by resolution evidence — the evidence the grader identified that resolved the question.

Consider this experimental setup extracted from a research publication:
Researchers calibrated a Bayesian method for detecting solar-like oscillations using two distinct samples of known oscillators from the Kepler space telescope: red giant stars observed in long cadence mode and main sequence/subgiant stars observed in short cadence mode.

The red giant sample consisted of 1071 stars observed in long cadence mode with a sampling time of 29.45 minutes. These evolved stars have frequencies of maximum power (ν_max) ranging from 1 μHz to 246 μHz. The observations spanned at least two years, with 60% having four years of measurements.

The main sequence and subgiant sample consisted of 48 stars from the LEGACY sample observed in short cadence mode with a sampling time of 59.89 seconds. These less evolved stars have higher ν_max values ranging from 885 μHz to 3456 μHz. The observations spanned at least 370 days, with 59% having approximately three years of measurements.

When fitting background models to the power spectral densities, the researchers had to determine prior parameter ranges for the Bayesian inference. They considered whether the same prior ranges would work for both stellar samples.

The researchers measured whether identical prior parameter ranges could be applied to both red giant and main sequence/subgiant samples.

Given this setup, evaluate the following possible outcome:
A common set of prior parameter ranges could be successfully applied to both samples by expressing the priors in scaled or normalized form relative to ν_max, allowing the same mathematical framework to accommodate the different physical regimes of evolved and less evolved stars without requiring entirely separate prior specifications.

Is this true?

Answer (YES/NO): NO